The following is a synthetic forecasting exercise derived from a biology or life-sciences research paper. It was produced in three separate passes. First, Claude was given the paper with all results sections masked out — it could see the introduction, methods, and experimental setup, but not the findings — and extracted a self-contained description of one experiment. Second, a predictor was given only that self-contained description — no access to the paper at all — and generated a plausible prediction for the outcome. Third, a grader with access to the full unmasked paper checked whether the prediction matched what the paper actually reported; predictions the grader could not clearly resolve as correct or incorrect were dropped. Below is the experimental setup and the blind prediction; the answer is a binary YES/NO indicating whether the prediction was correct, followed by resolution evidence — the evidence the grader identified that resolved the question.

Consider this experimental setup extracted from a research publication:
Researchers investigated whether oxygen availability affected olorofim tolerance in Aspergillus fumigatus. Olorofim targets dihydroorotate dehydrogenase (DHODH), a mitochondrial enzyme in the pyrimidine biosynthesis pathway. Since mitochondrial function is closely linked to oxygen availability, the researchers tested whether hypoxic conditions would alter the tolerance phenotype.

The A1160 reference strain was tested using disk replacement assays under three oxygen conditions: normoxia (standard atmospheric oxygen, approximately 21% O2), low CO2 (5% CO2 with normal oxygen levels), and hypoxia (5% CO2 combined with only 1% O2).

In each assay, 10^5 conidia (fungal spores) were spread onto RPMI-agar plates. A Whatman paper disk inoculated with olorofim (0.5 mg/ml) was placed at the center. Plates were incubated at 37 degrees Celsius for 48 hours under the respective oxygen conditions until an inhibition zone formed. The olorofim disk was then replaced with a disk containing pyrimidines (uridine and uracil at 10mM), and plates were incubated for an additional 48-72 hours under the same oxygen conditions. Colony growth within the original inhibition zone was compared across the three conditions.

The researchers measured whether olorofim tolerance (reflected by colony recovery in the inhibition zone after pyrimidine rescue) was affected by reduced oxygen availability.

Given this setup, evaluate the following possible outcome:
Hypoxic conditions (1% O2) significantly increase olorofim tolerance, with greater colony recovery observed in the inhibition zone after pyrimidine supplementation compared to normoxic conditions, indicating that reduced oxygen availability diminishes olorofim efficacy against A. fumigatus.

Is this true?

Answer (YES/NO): NO